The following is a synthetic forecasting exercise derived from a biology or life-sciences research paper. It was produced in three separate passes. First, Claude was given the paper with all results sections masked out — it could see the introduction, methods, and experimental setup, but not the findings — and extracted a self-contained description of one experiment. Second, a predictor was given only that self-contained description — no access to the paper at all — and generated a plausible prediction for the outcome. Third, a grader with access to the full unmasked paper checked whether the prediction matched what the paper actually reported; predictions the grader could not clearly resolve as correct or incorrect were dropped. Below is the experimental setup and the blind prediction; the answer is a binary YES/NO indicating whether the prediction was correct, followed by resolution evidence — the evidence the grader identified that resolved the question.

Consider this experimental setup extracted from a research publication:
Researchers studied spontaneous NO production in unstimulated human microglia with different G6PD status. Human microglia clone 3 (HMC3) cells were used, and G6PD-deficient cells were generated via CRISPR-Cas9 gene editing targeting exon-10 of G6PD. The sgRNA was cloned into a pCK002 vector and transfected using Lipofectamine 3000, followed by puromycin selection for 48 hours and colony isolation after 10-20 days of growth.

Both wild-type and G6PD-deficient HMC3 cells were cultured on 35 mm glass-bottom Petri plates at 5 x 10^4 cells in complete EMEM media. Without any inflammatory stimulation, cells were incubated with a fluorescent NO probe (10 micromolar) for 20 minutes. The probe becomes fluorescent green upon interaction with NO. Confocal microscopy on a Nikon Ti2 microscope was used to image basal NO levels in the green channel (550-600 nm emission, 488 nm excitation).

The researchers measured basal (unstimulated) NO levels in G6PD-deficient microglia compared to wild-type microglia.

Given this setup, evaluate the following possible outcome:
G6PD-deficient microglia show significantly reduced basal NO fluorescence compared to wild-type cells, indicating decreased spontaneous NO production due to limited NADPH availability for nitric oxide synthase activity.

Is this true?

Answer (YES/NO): YES